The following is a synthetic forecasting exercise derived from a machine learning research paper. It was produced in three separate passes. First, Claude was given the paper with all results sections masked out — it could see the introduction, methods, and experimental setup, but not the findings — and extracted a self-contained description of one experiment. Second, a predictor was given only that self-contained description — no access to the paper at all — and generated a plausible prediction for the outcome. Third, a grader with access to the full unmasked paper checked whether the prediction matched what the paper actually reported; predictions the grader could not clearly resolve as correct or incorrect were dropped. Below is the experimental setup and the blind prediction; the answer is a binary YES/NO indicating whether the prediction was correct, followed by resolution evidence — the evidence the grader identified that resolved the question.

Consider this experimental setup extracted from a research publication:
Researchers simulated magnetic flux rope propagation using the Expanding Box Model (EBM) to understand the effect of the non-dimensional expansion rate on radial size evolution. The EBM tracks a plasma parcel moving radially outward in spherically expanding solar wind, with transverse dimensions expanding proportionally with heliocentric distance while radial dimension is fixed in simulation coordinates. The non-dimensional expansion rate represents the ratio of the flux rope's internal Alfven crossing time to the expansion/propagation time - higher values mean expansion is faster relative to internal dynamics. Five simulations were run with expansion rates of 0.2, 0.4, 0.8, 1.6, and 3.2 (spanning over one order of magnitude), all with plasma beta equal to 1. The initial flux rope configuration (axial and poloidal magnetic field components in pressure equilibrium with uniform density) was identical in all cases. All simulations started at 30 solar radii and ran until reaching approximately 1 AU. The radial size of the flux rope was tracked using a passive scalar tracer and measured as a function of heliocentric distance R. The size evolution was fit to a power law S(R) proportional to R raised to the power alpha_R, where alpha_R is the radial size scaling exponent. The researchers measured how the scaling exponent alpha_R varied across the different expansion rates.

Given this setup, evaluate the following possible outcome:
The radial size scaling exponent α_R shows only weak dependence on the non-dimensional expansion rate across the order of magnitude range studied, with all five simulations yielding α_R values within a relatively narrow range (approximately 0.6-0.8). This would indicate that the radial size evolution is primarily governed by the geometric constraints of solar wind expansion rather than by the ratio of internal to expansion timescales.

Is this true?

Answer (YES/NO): NO